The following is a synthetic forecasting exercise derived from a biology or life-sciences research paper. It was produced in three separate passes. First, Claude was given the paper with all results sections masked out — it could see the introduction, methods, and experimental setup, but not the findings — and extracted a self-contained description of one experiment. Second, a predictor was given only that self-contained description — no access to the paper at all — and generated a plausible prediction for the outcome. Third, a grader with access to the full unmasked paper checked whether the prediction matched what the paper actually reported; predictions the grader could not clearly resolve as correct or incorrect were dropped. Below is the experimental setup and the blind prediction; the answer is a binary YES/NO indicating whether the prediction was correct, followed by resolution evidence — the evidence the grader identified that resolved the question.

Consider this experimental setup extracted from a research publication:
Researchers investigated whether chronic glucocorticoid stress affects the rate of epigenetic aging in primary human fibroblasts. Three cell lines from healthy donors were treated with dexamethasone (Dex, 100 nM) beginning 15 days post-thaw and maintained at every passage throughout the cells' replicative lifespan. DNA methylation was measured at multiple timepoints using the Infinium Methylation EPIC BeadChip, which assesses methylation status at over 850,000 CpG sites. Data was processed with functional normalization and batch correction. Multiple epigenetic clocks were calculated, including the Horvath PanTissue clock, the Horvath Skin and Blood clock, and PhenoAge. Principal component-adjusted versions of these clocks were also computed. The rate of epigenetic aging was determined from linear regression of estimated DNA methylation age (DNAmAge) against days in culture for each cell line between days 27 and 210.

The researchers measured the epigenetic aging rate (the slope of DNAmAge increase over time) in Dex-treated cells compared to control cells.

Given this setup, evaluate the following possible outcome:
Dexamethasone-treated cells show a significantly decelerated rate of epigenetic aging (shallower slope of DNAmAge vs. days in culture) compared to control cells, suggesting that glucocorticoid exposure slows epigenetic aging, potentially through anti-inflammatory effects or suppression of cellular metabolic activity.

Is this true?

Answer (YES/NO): NO